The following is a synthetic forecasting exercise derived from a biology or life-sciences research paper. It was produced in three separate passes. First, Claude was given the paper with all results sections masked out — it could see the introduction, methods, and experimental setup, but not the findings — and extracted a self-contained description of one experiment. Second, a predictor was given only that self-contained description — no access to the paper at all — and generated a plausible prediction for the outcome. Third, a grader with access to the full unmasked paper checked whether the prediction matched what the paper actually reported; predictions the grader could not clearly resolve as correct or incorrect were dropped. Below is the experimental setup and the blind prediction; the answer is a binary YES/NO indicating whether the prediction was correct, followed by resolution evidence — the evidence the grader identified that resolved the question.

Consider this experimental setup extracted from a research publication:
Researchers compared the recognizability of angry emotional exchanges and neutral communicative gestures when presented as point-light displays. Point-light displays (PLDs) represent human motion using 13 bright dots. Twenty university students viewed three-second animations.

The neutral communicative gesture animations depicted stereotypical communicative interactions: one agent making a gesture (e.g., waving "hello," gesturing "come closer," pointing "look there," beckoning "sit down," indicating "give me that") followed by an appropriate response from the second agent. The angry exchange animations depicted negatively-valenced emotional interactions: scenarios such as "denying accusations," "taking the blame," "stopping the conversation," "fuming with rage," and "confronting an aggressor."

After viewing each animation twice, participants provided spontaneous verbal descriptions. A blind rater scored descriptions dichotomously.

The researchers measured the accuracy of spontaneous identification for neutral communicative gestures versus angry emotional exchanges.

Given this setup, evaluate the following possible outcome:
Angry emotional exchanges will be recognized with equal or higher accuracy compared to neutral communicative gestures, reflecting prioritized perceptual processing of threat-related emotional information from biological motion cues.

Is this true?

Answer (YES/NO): YES